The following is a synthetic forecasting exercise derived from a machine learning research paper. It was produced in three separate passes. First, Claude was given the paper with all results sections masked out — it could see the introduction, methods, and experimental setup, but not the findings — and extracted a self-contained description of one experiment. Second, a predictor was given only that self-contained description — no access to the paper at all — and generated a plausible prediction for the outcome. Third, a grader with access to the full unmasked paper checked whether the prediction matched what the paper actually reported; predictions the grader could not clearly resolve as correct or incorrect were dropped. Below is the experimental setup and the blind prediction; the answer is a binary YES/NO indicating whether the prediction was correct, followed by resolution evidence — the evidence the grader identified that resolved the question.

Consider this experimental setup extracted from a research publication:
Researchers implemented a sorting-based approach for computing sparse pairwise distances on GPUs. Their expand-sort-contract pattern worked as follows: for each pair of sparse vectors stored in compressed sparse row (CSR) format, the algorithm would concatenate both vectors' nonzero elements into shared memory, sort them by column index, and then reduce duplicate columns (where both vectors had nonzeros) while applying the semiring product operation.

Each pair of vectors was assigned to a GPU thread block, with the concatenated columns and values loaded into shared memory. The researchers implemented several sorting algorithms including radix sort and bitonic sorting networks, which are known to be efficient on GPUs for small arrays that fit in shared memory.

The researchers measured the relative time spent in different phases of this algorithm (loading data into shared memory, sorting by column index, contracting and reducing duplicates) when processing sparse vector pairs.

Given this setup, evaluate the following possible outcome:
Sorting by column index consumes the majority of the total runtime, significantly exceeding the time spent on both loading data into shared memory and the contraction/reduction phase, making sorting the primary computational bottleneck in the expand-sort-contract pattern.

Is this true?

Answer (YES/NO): YES